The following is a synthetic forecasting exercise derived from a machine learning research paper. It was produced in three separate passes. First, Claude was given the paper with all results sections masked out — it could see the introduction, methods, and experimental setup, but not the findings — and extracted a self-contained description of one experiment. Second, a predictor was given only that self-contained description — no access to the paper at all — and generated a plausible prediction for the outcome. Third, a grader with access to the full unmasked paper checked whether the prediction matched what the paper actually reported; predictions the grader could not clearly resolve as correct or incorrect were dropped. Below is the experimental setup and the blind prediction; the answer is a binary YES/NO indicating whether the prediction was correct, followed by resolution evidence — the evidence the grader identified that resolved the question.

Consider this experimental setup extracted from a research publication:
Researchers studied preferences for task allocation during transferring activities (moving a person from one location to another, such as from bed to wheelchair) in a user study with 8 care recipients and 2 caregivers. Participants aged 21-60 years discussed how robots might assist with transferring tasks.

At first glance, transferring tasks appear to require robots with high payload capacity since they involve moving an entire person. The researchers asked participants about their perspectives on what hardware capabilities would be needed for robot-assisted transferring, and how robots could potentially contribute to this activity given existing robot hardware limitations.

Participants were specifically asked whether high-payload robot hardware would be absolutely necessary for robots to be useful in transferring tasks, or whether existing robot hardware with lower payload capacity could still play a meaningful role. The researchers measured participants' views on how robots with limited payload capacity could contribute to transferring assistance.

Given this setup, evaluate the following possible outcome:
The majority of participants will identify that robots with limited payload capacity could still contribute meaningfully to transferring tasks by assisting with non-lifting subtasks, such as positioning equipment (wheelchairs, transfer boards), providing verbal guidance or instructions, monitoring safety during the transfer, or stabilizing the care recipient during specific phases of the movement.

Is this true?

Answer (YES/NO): NO